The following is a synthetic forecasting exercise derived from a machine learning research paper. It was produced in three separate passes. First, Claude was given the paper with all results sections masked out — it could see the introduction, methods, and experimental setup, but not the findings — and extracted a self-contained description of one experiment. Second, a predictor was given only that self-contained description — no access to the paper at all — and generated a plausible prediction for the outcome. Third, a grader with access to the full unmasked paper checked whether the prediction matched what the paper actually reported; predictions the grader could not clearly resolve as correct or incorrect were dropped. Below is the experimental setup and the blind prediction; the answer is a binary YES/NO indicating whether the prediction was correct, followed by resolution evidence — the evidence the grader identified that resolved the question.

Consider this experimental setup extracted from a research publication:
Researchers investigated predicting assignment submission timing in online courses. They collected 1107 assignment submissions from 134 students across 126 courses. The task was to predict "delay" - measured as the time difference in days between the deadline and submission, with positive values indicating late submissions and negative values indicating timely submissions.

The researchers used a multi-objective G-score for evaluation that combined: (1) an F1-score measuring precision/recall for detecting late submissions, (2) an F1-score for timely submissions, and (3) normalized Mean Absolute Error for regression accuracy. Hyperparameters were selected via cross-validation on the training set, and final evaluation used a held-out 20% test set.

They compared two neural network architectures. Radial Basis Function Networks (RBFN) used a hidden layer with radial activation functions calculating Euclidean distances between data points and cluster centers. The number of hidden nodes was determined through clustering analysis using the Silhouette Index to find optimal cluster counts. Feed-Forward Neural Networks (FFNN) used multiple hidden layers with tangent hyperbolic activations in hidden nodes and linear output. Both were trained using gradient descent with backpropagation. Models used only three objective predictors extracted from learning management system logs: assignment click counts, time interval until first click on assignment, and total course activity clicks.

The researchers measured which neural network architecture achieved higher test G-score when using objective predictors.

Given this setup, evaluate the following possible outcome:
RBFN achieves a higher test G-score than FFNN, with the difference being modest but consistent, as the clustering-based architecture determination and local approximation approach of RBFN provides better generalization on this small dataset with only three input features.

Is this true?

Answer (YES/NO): YES